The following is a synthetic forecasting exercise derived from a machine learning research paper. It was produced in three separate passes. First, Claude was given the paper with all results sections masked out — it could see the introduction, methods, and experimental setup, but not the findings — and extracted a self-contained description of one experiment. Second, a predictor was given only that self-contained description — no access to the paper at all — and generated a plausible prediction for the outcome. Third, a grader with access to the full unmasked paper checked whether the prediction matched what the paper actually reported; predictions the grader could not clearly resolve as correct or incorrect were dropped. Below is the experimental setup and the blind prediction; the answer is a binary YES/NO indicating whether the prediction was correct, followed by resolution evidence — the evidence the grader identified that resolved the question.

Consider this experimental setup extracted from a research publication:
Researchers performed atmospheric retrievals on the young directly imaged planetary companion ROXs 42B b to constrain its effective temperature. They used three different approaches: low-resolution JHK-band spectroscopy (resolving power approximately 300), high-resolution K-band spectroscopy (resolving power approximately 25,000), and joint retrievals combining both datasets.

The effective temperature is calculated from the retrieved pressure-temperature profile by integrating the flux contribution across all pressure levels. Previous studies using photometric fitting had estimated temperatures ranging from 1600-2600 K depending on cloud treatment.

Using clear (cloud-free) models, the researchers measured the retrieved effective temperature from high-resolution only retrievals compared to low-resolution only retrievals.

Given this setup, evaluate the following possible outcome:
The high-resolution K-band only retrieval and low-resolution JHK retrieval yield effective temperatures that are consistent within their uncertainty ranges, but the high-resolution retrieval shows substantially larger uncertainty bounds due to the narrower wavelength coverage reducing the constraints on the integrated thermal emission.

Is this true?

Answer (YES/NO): NO